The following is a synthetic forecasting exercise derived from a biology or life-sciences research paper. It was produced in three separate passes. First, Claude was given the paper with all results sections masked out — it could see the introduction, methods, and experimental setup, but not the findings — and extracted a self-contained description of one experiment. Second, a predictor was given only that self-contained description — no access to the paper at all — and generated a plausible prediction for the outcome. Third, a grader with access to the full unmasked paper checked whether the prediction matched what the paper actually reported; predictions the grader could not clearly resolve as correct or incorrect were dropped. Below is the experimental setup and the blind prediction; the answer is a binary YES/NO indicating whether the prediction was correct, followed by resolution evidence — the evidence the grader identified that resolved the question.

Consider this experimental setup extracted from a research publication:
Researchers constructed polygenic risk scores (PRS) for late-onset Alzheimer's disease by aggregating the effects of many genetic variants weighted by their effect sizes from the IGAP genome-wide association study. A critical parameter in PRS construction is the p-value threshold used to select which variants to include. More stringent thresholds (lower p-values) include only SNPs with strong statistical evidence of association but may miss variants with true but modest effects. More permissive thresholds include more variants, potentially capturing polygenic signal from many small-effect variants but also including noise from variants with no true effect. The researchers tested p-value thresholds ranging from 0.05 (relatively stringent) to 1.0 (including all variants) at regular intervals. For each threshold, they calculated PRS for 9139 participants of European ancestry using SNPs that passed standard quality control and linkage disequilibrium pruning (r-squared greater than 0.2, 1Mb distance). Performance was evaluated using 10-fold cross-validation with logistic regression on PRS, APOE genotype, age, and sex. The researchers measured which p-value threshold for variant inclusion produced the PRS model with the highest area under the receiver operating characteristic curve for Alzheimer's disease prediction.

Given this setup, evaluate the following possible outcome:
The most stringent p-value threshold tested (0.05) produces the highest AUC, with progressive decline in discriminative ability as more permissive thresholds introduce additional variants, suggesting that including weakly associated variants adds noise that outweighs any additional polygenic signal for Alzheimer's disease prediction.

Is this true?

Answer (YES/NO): NO